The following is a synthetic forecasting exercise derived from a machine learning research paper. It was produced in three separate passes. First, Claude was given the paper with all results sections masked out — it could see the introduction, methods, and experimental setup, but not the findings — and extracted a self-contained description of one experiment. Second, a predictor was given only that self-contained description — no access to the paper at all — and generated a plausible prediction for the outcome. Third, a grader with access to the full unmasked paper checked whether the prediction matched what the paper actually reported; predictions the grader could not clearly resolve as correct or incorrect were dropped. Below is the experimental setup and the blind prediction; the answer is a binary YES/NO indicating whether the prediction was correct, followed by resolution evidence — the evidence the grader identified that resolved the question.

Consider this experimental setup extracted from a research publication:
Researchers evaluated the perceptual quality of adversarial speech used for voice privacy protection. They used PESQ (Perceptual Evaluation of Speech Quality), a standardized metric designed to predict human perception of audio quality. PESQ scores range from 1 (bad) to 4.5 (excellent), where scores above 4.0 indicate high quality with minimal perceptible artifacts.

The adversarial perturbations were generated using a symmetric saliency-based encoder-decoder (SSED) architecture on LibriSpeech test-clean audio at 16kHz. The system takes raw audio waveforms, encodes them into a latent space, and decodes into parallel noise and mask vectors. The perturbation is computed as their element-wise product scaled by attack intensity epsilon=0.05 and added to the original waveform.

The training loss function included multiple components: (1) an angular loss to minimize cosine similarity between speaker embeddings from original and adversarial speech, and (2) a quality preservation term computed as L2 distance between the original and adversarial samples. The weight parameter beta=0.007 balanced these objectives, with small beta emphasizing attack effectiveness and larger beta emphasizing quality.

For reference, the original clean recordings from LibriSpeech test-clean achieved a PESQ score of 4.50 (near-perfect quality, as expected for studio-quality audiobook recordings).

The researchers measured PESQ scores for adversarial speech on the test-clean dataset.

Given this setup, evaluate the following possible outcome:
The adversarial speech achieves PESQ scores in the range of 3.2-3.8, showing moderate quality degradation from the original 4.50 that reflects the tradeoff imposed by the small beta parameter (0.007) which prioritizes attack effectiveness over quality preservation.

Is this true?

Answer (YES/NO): YES